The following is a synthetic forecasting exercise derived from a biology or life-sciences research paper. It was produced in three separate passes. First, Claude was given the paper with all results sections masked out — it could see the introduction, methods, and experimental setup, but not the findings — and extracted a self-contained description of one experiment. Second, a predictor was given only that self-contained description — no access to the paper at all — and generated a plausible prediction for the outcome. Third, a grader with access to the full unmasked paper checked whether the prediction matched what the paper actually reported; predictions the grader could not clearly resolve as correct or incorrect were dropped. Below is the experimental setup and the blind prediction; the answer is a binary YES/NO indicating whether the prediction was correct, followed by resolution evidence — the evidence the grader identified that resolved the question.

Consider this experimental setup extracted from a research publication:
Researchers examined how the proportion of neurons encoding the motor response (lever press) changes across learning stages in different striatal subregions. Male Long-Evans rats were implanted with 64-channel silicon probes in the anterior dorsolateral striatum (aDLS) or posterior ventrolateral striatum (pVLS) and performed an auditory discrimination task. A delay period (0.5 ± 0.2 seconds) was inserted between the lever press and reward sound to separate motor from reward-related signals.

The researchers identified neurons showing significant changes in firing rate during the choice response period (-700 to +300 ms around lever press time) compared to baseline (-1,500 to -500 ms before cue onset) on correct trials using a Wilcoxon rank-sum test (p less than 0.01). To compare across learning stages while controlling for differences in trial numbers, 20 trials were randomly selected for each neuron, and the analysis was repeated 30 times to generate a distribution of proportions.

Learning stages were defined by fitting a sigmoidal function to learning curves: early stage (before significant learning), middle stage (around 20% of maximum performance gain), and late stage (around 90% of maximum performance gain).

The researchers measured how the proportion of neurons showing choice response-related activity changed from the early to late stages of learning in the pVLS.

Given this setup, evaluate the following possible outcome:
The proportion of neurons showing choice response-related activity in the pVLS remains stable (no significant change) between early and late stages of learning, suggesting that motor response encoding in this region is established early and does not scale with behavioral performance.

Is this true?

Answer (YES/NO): NO